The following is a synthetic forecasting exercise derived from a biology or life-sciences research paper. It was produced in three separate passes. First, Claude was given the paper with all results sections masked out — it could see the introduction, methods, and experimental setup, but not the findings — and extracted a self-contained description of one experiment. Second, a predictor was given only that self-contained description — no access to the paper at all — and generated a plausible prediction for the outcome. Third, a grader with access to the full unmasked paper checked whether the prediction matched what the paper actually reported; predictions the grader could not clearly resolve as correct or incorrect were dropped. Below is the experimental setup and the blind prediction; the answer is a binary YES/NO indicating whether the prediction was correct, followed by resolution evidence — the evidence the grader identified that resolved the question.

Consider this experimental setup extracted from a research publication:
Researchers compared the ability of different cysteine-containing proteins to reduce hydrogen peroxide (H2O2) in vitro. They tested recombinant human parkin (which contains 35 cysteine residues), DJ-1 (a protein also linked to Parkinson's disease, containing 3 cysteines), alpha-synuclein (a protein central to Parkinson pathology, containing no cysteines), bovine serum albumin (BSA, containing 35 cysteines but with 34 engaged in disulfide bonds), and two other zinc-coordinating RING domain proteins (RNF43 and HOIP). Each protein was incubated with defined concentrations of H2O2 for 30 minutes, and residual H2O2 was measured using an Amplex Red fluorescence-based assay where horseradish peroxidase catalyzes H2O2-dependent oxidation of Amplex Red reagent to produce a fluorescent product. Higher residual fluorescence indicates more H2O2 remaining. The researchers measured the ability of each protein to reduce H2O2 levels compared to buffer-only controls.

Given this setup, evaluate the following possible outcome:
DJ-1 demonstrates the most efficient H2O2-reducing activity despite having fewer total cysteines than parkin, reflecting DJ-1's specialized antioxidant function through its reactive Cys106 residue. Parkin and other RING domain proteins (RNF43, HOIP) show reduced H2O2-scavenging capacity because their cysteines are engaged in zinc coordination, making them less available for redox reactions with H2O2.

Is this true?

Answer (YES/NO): NO